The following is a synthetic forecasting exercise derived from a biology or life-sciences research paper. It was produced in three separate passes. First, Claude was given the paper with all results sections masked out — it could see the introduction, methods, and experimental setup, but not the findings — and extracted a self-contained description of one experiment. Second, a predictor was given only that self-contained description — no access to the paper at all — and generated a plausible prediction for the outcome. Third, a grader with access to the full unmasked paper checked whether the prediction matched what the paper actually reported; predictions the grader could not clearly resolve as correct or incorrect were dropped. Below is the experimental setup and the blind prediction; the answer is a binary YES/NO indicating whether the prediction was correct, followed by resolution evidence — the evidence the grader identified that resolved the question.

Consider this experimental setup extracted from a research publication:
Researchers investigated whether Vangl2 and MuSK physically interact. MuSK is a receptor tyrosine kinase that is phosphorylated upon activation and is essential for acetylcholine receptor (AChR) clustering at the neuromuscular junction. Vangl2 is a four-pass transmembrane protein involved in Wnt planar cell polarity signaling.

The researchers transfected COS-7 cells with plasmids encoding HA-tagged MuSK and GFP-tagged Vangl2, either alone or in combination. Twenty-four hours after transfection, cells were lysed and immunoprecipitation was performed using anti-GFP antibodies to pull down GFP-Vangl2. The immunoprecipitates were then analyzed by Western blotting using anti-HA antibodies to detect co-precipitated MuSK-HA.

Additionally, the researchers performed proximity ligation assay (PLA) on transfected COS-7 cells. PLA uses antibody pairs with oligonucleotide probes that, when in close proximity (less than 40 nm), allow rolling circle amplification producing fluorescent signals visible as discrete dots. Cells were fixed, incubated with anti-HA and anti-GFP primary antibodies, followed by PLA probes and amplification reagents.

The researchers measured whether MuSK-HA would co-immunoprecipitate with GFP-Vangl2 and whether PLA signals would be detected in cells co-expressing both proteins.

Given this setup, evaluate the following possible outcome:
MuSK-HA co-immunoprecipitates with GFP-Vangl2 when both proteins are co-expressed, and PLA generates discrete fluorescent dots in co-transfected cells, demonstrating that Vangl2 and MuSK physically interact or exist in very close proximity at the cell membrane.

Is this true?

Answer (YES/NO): YES